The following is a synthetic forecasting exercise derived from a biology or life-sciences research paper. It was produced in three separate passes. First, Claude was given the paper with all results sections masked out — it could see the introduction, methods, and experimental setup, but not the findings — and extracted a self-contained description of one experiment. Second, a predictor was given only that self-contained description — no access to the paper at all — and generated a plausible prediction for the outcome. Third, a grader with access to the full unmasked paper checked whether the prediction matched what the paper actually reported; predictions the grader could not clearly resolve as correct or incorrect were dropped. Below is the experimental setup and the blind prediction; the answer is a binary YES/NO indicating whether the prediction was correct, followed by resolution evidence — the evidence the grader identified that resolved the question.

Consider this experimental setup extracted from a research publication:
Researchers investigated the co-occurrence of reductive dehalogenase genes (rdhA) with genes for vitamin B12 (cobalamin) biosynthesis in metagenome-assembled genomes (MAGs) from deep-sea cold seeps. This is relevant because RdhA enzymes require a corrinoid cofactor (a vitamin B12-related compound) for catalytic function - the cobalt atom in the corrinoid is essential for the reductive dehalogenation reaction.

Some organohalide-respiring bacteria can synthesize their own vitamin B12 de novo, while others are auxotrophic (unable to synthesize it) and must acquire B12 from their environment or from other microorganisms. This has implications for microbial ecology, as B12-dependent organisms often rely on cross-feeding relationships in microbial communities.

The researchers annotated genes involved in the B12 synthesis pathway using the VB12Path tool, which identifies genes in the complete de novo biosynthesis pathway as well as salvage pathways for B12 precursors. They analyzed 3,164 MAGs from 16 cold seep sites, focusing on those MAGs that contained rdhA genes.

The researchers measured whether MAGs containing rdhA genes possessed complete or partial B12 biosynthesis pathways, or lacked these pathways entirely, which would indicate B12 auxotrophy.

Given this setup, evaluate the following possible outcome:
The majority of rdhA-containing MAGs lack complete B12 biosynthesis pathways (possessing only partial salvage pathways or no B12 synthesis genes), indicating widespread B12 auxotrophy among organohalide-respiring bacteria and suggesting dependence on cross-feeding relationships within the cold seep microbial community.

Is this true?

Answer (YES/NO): YES